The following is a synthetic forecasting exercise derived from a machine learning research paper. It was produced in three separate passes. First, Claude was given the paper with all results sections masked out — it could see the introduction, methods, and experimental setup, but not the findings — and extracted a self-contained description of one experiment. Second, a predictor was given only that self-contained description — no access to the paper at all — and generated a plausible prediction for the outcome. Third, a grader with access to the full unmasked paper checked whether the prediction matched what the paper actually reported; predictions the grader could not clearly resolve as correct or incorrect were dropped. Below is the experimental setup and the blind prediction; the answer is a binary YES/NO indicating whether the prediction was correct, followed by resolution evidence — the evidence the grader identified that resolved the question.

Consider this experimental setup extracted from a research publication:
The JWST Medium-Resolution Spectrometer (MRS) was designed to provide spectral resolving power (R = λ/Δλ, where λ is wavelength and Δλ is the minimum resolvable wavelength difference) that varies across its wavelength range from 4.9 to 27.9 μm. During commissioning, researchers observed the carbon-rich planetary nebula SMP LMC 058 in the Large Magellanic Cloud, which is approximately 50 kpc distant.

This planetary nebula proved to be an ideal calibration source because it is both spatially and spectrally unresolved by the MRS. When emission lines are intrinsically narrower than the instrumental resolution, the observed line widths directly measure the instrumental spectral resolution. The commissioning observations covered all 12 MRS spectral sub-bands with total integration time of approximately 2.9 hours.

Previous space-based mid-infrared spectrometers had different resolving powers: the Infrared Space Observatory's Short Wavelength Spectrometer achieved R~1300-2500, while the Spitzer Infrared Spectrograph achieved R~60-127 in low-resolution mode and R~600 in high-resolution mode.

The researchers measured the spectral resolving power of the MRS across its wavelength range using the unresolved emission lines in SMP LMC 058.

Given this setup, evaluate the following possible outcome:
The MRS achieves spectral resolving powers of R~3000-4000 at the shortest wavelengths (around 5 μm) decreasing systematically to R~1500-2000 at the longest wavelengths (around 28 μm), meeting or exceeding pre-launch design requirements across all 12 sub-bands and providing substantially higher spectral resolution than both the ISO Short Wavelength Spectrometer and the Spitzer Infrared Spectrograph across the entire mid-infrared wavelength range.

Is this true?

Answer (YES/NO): YES